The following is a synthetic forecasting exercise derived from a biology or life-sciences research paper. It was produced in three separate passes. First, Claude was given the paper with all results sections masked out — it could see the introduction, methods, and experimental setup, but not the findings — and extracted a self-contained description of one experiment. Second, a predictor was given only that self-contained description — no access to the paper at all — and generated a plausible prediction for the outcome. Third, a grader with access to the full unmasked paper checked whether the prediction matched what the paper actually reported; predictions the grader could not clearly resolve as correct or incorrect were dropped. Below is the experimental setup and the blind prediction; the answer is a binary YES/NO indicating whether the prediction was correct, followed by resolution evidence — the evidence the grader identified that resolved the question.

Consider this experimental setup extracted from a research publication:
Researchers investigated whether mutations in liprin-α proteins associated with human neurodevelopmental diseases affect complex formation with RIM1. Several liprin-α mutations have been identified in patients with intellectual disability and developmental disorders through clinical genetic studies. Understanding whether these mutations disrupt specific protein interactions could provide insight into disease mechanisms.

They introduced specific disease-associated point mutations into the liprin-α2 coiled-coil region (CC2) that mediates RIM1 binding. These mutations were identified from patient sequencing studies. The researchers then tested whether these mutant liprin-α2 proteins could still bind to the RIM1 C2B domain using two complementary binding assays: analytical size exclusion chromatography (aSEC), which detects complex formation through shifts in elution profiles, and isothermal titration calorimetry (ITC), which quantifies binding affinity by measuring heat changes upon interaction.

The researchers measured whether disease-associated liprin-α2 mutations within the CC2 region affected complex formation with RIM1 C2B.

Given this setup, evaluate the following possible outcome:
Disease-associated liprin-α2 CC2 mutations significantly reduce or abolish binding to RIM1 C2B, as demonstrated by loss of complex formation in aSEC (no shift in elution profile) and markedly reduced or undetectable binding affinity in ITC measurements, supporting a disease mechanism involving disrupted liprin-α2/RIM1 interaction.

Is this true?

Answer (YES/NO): NO